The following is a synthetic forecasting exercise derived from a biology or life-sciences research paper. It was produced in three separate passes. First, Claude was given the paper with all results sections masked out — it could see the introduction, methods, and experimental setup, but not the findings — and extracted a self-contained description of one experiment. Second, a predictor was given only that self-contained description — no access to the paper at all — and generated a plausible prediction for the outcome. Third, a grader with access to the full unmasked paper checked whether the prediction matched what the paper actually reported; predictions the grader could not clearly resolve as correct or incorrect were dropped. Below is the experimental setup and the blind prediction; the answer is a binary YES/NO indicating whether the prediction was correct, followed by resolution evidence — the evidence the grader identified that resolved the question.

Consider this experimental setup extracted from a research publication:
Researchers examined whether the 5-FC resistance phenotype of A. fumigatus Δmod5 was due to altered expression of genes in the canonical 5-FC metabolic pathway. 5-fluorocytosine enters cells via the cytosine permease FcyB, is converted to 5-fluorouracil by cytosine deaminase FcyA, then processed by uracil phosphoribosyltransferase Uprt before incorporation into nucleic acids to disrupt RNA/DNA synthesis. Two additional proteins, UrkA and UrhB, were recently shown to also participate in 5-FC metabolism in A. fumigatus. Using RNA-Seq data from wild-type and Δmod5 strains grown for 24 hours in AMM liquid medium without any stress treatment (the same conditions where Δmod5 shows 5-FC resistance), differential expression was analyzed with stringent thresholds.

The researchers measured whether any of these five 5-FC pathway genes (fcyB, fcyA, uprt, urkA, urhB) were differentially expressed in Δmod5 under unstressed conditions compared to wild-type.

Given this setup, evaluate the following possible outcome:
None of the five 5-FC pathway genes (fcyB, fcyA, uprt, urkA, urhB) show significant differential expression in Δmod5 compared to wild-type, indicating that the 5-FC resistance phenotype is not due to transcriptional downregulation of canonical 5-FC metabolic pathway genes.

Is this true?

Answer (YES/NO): YES